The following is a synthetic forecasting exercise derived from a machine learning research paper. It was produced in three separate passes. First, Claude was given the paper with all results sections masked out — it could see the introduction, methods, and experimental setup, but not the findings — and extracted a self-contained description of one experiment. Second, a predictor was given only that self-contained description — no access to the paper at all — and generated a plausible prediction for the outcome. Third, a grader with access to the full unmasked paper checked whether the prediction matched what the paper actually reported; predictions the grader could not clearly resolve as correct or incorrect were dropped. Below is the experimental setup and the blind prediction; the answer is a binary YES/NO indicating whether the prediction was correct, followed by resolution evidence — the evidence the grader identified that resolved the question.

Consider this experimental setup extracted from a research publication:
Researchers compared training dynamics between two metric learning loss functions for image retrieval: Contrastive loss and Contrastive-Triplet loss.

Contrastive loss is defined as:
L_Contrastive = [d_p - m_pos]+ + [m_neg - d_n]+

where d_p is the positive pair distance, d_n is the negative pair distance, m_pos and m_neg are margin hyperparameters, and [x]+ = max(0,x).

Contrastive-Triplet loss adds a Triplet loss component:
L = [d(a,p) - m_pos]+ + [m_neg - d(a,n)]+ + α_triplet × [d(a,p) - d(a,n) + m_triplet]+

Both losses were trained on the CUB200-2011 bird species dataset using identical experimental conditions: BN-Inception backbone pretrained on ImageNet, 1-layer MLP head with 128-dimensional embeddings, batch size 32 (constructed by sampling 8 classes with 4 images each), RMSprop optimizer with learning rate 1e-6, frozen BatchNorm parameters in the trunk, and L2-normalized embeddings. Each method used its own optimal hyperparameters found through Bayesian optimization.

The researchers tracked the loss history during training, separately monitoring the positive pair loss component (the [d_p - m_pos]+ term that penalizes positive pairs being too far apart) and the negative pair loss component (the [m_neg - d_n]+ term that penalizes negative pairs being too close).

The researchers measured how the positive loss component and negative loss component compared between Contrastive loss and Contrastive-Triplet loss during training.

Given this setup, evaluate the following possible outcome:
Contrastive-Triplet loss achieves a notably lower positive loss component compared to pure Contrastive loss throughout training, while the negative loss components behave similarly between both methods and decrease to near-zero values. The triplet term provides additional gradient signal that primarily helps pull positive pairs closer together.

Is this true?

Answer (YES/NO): NO